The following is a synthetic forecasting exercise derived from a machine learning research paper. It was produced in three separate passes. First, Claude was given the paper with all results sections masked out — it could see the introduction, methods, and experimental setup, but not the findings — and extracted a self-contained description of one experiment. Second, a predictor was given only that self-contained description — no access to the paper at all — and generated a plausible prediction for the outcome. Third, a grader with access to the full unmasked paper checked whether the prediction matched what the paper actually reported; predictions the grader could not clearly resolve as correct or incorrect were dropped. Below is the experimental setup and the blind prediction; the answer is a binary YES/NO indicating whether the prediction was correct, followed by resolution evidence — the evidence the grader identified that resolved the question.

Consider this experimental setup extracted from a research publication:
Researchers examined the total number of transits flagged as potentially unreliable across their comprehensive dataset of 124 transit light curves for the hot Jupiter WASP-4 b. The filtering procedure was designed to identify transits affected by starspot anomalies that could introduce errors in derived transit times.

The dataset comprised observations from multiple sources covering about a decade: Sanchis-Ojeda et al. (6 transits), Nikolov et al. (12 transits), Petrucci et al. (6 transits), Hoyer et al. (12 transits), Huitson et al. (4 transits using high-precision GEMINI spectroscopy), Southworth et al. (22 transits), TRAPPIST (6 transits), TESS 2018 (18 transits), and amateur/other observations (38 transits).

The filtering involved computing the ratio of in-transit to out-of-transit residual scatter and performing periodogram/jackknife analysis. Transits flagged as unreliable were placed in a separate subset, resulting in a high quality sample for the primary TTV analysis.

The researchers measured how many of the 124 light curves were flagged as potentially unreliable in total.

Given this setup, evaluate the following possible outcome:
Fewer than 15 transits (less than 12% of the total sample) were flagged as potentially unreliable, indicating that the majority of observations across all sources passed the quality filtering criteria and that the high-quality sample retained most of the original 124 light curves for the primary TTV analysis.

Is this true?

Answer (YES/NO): NO